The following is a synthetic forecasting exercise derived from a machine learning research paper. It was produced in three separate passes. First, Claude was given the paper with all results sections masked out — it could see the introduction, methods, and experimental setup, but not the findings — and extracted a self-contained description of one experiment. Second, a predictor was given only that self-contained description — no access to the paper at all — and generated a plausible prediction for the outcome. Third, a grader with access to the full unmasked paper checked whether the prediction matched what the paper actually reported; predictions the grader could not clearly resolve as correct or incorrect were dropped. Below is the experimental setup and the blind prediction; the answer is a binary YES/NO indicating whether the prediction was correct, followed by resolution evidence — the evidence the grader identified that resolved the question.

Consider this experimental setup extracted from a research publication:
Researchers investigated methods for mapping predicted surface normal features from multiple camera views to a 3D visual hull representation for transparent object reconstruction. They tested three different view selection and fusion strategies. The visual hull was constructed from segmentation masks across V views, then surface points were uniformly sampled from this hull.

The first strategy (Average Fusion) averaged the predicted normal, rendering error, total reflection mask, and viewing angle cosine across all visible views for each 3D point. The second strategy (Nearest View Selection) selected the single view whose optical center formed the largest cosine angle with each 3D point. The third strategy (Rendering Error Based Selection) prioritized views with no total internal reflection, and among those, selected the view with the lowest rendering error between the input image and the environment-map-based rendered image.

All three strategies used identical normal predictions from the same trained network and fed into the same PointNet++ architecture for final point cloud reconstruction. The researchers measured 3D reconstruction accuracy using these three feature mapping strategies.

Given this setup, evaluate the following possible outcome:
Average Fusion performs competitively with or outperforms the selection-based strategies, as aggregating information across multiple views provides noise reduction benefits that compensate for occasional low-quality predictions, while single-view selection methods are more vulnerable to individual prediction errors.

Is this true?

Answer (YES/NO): NO